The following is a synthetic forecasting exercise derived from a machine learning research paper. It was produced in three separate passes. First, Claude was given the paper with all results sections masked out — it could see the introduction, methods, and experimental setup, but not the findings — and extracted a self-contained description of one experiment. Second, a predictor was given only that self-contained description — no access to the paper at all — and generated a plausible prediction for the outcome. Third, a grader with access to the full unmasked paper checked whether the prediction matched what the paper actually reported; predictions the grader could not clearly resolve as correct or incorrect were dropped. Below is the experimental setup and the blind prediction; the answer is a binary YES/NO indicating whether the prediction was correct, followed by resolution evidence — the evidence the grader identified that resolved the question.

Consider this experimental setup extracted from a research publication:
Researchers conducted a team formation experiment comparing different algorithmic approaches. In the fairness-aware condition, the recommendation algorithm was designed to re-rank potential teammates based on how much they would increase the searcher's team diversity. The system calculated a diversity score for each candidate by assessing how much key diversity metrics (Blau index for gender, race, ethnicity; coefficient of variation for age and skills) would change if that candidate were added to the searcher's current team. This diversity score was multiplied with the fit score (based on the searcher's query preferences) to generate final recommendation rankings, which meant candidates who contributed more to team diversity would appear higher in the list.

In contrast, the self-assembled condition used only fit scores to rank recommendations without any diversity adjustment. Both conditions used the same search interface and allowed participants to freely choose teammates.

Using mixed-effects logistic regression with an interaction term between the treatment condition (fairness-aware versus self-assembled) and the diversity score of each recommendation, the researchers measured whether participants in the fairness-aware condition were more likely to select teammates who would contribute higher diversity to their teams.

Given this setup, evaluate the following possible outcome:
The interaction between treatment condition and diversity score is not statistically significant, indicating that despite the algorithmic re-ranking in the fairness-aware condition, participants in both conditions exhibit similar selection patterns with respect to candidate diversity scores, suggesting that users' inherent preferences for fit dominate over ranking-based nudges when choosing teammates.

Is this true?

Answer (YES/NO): NO